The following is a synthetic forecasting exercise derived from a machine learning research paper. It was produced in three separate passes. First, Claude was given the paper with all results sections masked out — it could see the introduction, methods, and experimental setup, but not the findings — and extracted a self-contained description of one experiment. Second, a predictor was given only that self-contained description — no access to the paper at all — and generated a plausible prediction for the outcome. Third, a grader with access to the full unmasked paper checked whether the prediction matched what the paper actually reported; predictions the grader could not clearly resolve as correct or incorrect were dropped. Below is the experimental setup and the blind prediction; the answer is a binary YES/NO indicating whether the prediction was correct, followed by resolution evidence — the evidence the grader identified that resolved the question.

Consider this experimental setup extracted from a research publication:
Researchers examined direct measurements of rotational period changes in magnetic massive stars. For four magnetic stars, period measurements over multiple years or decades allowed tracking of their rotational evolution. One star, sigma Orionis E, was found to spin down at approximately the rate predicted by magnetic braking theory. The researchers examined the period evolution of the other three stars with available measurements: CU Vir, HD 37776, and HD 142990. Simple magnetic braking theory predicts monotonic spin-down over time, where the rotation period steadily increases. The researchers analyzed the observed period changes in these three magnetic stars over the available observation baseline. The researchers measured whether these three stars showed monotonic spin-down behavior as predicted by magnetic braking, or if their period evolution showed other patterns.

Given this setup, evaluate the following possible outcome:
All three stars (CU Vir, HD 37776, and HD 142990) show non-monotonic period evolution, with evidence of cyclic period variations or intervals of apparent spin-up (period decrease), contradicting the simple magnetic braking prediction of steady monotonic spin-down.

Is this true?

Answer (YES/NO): YES